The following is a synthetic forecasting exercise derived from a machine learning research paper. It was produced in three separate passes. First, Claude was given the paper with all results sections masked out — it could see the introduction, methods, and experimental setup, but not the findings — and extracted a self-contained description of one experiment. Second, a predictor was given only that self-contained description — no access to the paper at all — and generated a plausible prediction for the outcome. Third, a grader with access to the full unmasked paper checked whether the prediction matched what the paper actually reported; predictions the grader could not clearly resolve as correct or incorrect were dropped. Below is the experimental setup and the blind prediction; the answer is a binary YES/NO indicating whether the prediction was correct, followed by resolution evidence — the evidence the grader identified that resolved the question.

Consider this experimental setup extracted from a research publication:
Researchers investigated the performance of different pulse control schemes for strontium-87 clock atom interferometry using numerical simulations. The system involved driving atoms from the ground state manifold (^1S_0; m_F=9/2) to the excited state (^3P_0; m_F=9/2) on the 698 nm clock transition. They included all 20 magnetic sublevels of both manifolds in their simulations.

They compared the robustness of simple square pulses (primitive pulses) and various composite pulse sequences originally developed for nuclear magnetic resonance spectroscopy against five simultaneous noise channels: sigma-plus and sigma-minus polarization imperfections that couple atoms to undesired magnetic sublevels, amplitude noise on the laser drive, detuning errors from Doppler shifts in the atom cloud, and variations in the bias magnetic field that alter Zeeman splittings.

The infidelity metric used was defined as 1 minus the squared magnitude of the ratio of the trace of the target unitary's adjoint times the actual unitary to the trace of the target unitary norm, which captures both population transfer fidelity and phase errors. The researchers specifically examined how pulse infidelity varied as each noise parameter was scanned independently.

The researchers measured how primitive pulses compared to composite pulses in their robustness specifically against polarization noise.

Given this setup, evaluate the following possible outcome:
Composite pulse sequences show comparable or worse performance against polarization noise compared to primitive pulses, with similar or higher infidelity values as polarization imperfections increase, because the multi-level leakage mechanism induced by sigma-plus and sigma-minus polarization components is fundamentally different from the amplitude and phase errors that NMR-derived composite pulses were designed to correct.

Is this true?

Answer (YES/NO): YES